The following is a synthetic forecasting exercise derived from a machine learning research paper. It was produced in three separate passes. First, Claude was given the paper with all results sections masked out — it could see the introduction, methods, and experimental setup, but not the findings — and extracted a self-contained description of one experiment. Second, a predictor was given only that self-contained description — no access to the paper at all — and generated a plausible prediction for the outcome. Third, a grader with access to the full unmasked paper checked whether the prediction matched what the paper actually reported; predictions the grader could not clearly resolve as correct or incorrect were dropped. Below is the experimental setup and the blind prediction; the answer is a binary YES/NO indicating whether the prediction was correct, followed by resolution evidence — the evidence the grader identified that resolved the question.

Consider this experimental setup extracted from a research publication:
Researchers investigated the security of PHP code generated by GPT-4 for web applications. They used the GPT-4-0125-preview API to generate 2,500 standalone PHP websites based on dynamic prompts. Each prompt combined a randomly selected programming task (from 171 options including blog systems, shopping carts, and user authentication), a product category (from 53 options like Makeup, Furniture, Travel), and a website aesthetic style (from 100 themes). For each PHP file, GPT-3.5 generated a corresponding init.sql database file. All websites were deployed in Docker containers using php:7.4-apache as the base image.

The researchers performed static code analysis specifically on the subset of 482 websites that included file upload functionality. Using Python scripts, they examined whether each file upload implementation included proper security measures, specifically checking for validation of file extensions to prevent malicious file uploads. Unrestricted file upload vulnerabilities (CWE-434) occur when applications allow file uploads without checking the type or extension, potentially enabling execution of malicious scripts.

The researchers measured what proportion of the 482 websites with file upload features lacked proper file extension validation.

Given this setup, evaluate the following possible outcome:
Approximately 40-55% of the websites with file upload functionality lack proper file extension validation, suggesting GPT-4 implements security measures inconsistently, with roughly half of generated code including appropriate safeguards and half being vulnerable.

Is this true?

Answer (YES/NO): NO